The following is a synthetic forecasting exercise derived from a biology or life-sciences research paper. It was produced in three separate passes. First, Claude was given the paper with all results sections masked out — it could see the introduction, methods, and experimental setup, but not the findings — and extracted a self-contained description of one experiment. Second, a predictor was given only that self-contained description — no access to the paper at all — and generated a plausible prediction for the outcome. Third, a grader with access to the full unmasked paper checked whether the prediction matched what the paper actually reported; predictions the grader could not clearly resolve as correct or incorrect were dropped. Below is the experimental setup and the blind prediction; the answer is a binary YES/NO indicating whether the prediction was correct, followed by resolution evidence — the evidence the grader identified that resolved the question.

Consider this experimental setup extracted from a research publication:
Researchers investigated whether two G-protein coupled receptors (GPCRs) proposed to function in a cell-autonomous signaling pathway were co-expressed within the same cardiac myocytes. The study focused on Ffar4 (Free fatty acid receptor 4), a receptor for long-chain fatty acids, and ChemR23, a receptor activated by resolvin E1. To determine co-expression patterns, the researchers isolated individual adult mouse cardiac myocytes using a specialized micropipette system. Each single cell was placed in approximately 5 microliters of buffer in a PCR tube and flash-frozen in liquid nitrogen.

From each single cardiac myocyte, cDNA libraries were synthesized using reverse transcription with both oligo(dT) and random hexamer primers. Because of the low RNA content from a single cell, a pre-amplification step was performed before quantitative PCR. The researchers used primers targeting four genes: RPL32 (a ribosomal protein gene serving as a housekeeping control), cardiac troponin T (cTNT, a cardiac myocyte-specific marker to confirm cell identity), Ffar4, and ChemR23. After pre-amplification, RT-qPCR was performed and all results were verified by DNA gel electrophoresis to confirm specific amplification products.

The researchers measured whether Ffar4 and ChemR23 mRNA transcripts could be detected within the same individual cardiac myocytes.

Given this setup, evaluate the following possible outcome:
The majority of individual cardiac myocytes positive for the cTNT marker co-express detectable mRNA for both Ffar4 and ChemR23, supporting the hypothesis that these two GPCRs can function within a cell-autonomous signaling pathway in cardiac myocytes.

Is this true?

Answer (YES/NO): YES